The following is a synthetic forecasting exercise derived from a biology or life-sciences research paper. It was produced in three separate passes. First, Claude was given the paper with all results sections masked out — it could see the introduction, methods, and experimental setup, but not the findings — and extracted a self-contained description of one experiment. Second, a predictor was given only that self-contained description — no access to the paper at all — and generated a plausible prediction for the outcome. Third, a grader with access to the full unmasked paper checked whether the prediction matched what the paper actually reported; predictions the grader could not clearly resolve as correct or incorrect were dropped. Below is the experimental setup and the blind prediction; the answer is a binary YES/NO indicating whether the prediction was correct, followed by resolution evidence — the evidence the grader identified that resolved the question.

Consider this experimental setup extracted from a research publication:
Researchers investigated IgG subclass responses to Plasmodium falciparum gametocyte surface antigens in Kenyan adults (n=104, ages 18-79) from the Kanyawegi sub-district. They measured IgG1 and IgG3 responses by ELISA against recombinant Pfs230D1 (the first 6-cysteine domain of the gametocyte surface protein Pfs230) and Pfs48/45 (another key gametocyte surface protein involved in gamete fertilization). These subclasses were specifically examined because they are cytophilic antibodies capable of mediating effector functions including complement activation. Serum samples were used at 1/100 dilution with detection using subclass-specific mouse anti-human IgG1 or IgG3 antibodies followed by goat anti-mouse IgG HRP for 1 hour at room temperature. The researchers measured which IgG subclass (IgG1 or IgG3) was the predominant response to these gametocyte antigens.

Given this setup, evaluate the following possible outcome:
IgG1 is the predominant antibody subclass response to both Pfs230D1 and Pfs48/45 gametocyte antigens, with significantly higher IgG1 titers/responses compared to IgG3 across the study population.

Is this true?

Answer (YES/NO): NO